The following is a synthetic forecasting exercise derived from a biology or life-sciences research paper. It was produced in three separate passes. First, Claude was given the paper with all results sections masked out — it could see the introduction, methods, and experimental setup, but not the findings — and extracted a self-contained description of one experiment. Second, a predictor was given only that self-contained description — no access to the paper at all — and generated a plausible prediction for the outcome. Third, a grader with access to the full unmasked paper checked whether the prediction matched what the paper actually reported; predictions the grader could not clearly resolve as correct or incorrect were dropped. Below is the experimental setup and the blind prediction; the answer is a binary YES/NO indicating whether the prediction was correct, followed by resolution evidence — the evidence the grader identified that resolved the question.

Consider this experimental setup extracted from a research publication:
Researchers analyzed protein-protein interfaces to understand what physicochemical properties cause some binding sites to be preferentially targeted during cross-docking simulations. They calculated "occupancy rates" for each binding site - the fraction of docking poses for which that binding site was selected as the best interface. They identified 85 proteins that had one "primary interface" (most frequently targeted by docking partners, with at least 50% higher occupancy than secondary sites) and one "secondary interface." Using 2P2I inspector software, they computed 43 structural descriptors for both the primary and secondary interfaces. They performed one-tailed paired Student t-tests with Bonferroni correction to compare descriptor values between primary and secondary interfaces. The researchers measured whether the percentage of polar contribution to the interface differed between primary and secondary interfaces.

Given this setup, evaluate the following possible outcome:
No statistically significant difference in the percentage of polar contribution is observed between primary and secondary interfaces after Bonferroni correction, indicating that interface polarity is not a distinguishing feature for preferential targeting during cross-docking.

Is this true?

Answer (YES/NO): NO